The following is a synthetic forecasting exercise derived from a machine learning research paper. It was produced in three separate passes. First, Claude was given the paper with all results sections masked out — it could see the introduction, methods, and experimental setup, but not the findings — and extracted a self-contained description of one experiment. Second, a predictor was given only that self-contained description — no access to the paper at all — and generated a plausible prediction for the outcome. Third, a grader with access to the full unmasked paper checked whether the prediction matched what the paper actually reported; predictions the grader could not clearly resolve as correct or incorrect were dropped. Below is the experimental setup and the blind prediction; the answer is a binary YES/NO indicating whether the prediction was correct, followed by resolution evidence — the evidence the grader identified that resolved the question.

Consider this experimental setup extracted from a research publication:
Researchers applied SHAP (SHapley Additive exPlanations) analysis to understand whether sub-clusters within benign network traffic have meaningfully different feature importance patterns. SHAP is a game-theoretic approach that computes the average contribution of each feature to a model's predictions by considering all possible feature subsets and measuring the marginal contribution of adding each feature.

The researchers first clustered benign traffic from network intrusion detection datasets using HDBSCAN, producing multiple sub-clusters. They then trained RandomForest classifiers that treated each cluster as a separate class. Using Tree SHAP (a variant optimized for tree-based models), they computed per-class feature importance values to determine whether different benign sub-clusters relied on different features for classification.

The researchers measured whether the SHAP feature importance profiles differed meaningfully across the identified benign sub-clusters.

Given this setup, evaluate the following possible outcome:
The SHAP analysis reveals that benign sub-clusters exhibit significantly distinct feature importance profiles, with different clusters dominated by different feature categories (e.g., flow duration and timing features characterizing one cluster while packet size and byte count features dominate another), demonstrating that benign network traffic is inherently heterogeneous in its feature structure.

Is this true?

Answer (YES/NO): YES